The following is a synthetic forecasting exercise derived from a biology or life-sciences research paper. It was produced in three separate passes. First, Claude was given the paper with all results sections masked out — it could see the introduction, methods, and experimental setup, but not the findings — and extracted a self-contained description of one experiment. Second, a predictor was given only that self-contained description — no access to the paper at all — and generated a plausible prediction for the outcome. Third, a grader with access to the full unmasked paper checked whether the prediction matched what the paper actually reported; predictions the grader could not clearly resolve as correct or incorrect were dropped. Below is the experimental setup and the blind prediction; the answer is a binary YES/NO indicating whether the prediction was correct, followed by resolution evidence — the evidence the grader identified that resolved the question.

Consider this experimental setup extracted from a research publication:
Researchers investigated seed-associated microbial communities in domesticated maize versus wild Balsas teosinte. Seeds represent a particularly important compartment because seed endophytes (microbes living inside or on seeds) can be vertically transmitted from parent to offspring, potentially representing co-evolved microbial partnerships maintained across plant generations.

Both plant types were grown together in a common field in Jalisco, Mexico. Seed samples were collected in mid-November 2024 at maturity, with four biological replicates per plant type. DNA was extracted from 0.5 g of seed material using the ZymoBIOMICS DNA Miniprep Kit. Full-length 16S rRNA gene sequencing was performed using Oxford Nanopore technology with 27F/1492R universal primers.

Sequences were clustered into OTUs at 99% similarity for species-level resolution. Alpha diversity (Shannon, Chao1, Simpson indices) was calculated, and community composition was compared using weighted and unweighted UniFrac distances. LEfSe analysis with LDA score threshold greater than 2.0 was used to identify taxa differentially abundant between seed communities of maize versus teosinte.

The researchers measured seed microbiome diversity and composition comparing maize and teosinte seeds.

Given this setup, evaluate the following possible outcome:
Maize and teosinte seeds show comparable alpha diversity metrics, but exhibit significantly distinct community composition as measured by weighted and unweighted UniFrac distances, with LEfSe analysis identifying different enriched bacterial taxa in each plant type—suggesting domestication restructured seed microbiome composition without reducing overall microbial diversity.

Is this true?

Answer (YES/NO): NO